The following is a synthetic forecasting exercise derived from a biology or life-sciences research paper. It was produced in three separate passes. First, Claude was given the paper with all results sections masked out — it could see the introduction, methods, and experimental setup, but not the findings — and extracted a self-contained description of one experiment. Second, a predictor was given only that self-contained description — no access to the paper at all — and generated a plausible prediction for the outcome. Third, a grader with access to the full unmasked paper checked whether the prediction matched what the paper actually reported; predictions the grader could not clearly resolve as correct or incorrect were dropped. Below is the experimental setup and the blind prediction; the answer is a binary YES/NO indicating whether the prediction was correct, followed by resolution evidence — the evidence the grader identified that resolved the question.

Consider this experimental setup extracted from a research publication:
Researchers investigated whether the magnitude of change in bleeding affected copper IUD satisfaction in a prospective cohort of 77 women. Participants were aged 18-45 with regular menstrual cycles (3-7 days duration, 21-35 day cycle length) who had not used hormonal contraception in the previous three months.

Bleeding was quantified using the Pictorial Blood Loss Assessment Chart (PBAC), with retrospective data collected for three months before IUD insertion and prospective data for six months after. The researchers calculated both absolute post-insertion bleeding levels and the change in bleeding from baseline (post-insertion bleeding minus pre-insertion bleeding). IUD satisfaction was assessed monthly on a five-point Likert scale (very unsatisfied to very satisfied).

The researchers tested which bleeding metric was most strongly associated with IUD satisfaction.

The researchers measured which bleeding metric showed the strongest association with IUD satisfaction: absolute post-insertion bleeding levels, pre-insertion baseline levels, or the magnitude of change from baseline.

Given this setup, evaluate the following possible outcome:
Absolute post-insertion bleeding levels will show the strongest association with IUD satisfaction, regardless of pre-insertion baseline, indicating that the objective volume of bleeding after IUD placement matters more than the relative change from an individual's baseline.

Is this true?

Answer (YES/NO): YES